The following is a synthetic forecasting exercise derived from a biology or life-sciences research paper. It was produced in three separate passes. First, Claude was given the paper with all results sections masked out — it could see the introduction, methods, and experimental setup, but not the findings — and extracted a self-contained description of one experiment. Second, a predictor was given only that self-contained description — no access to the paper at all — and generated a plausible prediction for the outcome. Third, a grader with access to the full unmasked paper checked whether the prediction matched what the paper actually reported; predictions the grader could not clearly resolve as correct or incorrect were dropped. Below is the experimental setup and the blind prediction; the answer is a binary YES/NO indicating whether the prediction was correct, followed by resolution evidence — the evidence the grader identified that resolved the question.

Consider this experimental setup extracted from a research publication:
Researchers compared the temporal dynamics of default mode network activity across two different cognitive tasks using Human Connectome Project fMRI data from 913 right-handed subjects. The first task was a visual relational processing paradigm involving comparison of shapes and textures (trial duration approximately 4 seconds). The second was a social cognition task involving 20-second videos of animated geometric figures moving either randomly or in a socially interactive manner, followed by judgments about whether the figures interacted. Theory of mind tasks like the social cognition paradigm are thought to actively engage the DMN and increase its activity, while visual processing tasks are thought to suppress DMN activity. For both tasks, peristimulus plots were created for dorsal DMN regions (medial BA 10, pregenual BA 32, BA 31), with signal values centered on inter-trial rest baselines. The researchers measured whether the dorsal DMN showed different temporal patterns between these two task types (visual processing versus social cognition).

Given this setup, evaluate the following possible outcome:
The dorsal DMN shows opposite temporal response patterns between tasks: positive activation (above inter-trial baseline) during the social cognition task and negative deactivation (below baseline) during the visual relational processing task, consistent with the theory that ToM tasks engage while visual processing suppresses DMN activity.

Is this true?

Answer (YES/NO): NO